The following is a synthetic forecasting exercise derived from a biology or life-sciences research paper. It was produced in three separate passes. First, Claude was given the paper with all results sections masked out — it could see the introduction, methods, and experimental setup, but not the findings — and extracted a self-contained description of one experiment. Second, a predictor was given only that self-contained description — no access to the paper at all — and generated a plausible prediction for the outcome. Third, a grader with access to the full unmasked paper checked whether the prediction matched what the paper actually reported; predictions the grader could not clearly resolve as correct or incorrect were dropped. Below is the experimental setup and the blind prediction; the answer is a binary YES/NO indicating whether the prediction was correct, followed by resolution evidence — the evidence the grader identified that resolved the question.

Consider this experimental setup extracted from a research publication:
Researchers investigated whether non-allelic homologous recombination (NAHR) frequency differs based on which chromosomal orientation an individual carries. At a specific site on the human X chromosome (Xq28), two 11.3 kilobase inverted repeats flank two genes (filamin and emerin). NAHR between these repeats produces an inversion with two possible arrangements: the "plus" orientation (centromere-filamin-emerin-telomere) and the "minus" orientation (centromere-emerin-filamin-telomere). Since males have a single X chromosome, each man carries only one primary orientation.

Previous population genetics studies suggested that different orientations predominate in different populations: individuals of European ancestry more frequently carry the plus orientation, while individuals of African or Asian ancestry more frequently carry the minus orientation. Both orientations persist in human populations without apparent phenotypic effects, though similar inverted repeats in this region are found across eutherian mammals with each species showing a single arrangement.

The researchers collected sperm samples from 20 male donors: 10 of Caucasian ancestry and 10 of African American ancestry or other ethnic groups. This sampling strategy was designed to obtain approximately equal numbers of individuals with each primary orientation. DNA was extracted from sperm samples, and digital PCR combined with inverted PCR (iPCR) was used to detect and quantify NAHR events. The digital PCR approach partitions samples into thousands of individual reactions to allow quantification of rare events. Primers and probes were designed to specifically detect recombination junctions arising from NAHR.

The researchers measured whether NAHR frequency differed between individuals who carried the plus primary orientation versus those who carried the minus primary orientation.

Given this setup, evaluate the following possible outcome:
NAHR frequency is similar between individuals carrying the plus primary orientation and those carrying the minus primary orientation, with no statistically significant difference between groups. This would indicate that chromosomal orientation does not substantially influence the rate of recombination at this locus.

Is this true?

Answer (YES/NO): NO